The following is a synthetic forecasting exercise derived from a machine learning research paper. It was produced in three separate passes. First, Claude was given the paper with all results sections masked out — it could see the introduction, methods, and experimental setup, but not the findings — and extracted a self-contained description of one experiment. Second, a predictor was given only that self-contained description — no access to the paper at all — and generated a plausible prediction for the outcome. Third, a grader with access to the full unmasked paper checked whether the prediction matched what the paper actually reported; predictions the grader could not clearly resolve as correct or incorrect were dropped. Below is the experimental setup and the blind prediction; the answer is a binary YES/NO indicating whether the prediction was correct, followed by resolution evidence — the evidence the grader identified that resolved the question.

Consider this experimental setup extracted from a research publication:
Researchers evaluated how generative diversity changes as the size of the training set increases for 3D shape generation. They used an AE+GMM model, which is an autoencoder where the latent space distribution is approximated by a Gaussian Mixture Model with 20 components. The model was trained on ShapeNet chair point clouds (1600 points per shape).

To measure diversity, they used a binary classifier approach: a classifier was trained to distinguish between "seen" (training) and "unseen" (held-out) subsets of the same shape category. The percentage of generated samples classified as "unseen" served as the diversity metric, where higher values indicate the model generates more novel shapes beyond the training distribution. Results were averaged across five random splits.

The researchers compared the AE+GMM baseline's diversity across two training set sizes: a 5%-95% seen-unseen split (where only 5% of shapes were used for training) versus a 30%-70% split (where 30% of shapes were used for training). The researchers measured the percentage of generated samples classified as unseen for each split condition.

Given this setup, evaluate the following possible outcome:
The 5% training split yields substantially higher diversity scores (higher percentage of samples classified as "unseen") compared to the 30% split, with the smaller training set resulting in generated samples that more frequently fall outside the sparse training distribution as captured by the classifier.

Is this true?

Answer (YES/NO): NO